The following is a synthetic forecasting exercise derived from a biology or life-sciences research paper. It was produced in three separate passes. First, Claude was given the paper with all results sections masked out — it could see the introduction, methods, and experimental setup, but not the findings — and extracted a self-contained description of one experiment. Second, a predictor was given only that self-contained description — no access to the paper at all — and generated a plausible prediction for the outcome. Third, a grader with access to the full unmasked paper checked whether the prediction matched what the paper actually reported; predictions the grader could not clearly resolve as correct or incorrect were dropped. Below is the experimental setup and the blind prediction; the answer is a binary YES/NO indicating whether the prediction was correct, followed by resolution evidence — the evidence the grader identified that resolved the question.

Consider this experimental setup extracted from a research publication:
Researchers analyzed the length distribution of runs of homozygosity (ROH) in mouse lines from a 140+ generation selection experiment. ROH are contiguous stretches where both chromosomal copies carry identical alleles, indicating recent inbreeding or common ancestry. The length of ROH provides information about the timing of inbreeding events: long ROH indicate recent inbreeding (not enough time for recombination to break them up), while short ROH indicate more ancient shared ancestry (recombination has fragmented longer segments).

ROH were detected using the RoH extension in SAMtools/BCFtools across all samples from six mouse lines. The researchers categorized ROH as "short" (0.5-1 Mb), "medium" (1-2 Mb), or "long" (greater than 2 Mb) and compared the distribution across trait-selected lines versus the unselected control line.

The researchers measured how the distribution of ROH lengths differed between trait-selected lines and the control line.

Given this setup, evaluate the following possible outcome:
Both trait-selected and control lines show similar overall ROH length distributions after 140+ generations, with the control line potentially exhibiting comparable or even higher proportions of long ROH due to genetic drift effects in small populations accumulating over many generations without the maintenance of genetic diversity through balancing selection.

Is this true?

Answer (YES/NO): NO